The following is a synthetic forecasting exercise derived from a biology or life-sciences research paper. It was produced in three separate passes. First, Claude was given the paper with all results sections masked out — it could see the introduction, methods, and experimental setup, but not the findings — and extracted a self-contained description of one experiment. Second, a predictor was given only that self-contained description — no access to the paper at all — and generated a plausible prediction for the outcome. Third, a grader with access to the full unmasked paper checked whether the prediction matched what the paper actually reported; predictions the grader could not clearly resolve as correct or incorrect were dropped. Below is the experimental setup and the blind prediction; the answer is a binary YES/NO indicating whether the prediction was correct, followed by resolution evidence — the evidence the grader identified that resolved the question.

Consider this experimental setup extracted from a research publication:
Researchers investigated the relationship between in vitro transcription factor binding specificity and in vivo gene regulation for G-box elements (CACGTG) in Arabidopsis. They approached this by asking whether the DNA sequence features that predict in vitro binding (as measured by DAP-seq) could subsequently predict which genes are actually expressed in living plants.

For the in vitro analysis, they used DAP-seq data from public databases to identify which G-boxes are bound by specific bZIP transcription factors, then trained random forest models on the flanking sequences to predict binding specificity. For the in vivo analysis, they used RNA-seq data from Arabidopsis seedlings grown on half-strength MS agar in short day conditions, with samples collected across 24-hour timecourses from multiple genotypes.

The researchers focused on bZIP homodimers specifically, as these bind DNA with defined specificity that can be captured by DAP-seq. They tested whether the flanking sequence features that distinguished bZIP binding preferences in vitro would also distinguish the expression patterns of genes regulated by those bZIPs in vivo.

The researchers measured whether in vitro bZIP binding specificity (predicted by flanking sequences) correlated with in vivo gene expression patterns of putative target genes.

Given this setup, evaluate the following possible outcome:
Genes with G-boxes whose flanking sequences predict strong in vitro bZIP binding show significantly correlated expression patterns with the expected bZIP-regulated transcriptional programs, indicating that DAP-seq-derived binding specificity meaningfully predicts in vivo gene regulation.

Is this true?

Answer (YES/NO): NO